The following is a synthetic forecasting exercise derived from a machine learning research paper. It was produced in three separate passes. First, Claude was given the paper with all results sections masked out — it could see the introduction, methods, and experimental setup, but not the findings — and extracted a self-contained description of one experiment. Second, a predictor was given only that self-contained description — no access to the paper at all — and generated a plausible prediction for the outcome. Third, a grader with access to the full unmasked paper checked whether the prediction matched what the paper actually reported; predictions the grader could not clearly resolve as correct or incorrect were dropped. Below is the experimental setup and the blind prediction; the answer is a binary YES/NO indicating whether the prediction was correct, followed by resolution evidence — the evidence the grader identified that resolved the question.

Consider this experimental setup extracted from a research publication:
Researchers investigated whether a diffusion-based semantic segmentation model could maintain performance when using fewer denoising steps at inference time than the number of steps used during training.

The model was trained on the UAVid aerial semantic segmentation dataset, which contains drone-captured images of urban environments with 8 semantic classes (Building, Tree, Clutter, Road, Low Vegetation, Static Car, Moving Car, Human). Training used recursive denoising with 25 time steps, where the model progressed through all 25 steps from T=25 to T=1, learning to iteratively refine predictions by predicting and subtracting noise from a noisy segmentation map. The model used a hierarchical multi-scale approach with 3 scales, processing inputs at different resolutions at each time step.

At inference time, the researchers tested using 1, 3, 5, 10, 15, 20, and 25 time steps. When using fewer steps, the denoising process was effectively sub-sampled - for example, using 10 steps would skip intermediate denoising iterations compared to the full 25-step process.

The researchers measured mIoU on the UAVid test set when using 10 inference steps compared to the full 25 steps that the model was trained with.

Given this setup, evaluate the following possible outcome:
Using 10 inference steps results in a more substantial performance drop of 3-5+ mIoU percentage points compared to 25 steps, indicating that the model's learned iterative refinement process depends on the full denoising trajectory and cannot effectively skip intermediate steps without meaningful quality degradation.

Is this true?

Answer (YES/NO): NO